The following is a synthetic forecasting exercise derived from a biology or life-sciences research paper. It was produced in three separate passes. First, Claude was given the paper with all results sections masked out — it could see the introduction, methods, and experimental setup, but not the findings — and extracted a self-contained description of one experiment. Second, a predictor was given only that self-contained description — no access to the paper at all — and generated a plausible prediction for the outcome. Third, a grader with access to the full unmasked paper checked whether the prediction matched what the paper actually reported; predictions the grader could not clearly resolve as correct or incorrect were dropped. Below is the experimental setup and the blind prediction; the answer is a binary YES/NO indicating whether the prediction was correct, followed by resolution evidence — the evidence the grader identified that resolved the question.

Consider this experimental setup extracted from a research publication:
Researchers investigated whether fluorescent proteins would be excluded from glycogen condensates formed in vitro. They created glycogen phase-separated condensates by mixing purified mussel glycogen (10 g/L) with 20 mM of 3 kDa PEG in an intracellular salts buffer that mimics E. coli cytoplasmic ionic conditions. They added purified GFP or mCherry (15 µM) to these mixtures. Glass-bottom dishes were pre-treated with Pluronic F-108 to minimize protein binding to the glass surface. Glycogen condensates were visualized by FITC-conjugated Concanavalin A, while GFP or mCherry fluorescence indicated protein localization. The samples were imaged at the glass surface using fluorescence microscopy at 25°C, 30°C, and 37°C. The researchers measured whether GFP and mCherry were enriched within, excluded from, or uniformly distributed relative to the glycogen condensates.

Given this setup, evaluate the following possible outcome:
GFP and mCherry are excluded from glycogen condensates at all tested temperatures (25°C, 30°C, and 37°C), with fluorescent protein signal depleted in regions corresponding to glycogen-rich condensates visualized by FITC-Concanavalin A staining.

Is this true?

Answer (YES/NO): YES